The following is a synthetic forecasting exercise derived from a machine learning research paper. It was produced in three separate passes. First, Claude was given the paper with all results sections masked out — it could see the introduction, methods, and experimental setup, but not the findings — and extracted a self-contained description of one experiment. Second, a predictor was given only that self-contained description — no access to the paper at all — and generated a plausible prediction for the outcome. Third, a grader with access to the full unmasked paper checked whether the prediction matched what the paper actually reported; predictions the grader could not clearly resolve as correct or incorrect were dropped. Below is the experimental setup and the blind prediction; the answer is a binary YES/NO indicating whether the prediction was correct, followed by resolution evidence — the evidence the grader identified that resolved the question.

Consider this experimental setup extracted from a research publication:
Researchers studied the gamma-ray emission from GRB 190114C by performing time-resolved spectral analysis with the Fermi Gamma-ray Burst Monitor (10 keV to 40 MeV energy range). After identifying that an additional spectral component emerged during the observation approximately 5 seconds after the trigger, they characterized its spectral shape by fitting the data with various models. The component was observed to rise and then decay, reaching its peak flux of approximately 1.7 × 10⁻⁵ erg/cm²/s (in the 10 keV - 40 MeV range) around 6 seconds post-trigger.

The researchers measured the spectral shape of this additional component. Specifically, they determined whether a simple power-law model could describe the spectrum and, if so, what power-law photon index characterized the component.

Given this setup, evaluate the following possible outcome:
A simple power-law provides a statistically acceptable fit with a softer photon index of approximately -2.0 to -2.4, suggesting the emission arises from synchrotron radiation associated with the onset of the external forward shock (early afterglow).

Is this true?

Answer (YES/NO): YES